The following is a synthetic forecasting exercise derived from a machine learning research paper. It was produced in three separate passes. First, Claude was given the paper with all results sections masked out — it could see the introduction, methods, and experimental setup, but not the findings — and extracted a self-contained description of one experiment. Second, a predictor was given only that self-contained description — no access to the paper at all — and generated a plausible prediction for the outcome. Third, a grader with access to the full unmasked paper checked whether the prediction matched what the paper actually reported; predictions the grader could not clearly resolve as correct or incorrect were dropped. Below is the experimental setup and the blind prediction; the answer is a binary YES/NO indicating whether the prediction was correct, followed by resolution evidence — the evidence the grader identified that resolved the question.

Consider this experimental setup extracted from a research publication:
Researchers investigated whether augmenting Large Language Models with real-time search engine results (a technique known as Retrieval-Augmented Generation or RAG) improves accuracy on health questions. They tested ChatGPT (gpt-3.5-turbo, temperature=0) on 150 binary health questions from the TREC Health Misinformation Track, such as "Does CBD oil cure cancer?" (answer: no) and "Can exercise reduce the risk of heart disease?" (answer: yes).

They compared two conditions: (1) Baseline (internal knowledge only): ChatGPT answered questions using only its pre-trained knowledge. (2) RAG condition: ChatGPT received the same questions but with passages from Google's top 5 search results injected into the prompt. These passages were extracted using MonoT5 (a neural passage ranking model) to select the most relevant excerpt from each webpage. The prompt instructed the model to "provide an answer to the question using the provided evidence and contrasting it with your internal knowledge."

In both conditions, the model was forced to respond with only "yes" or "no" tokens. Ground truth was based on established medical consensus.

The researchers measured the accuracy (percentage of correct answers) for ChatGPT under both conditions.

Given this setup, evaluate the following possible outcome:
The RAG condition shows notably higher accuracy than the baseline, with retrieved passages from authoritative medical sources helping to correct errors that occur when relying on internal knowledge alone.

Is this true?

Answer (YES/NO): NO